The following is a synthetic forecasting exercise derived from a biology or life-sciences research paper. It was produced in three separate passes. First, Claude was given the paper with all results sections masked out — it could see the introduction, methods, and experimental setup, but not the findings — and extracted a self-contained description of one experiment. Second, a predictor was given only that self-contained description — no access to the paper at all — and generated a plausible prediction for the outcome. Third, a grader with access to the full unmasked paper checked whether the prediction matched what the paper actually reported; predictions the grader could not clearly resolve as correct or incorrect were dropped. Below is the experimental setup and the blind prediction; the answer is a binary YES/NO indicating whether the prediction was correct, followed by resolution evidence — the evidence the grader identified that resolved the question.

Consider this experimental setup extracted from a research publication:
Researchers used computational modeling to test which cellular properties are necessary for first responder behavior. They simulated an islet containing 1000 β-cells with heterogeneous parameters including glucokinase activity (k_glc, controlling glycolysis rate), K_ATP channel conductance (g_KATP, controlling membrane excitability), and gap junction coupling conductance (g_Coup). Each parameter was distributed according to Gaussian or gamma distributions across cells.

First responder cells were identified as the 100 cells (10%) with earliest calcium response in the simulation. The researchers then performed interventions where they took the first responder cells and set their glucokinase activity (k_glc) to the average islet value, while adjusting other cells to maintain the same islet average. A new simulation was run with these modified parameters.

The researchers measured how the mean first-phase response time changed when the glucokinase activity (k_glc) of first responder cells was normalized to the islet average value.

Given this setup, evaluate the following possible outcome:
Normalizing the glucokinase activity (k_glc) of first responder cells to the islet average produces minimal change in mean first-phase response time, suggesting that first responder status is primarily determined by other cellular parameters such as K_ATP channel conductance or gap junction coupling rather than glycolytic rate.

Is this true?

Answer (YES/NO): YES